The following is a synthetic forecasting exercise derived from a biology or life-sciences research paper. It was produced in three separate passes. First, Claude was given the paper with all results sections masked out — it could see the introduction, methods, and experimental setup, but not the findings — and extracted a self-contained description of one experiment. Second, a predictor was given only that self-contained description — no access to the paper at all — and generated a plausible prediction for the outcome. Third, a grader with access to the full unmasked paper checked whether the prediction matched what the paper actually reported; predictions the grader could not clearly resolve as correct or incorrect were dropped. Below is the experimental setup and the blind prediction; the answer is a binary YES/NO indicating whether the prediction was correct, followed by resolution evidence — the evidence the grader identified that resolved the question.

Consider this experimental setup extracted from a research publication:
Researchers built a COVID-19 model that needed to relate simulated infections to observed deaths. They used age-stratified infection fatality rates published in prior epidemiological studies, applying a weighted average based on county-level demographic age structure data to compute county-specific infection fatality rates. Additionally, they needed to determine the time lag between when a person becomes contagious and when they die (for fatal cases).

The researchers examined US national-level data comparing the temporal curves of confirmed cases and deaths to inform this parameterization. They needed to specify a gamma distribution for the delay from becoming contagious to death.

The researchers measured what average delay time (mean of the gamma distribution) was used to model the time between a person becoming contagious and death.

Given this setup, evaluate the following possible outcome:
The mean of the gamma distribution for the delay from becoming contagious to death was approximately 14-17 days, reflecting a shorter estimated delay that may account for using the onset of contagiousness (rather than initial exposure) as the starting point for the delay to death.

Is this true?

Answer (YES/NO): YES